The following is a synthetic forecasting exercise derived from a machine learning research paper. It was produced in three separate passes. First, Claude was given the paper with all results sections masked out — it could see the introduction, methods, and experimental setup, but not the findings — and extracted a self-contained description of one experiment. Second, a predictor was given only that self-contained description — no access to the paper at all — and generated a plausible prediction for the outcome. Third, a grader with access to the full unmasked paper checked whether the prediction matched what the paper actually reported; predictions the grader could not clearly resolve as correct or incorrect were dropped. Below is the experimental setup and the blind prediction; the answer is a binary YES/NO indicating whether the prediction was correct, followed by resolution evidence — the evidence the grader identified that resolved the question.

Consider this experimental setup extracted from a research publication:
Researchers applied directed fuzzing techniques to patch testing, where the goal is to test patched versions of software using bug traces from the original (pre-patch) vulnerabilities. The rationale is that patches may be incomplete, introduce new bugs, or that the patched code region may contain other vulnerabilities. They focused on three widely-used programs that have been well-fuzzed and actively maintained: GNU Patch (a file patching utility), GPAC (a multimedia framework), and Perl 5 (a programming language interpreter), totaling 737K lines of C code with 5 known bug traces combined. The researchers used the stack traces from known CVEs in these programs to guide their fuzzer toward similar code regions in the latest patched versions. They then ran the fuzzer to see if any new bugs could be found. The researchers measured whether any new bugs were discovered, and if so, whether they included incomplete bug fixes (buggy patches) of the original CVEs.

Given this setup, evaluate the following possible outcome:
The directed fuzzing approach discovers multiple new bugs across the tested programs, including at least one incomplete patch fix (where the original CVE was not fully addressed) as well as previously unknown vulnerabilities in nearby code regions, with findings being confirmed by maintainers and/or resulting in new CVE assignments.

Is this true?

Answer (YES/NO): YES